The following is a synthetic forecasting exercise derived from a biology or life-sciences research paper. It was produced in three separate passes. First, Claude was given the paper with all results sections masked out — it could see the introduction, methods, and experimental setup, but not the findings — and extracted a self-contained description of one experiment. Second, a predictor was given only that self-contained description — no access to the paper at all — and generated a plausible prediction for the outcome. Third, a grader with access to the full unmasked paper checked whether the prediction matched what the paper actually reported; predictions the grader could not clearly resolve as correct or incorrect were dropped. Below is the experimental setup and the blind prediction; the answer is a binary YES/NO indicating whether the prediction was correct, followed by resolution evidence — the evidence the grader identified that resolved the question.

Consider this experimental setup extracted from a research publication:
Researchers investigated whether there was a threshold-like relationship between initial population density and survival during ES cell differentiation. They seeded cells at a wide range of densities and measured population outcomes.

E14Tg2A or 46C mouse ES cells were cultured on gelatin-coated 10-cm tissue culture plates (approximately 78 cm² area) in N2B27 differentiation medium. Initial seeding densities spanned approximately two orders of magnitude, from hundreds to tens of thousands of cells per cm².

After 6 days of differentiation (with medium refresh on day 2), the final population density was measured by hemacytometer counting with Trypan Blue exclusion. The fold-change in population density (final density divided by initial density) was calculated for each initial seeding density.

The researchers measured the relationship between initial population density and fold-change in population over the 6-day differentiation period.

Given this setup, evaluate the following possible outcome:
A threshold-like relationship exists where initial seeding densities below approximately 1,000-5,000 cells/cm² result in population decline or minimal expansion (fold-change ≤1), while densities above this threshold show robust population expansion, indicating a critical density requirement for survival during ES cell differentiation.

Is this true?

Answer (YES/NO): YES